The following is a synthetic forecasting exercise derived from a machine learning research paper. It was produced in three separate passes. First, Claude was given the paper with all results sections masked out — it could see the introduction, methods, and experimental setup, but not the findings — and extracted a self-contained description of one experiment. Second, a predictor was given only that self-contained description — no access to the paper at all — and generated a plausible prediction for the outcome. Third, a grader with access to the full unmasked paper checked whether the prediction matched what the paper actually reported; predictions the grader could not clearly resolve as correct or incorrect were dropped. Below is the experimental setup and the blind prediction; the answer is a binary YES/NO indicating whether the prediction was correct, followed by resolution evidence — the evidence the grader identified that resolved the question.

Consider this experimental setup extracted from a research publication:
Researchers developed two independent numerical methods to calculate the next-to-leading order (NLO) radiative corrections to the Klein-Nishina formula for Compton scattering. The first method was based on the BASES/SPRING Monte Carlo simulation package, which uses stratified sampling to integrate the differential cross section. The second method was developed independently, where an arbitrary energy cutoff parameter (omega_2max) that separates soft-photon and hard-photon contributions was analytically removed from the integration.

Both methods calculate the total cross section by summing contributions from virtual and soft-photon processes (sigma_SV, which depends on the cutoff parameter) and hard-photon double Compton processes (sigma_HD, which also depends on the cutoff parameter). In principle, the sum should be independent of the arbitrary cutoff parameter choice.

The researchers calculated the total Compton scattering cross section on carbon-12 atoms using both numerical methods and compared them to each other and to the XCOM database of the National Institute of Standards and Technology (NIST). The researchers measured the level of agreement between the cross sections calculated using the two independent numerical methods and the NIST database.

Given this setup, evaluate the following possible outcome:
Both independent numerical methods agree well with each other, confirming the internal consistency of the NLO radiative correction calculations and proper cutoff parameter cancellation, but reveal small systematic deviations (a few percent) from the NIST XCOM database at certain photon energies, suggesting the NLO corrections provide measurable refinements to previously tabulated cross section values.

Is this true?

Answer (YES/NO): NO